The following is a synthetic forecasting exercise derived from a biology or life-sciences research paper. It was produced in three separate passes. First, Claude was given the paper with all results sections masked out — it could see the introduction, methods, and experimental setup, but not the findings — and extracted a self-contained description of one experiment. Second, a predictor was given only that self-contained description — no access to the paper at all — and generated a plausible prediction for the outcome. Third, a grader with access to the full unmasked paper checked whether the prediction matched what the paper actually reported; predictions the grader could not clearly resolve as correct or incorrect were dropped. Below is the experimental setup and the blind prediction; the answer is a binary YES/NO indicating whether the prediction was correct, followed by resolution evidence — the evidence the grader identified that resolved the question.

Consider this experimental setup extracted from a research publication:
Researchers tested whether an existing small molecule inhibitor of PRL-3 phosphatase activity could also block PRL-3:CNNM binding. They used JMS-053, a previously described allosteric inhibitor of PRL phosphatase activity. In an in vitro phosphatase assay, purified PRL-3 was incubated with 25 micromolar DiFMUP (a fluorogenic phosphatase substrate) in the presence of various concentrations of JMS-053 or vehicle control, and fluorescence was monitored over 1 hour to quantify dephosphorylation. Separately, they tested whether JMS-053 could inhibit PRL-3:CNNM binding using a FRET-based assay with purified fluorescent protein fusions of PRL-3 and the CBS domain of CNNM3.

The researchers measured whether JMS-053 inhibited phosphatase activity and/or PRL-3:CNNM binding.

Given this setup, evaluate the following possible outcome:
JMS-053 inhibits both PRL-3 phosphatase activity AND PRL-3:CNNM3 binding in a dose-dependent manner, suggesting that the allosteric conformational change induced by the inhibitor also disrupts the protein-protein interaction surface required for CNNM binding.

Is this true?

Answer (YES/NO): NO